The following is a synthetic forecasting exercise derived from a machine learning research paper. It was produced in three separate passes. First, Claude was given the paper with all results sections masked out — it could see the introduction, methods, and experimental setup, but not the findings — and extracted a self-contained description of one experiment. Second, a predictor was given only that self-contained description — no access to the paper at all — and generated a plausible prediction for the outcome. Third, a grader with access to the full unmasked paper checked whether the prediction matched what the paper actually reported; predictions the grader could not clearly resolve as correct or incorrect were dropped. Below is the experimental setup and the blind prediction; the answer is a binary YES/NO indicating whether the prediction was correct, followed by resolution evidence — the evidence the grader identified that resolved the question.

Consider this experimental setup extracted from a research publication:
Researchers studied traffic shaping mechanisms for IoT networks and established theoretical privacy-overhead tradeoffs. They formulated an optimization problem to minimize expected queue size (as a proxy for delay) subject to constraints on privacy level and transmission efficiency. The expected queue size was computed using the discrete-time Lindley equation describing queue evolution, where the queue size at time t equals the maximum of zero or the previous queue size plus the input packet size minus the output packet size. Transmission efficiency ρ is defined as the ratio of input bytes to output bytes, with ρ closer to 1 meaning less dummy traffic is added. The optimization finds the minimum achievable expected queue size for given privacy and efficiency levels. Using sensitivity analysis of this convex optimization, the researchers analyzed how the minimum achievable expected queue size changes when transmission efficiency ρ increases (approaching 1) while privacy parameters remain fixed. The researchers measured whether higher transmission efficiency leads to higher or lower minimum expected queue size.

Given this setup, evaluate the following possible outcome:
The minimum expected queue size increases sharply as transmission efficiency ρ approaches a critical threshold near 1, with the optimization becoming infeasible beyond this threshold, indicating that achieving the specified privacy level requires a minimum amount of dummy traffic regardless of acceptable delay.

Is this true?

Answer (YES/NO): NO